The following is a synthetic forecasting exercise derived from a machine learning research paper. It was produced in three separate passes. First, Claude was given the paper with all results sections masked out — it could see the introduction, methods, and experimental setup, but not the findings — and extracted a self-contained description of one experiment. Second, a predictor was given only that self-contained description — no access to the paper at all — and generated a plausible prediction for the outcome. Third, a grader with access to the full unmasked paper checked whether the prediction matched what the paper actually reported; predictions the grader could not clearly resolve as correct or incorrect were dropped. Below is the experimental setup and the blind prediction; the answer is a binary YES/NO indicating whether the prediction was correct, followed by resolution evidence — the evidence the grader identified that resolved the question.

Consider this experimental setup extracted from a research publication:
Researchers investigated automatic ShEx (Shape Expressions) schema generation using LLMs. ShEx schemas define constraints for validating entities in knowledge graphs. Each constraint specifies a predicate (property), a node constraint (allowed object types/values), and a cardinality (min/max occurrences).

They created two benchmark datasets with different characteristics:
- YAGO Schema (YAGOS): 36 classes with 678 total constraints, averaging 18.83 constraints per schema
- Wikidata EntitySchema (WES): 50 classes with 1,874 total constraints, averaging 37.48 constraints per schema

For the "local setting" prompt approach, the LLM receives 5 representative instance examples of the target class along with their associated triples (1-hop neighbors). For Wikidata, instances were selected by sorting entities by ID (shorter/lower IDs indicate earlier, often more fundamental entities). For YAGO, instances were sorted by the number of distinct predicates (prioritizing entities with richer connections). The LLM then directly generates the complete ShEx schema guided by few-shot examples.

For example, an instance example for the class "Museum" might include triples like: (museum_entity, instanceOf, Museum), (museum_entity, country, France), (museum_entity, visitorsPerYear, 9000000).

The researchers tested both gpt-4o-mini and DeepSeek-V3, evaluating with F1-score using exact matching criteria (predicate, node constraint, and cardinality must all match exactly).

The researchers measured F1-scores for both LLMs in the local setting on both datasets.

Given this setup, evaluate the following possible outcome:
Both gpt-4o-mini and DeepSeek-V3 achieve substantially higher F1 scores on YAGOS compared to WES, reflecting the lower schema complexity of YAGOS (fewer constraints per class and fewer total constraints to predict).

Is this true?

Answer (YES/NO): YES